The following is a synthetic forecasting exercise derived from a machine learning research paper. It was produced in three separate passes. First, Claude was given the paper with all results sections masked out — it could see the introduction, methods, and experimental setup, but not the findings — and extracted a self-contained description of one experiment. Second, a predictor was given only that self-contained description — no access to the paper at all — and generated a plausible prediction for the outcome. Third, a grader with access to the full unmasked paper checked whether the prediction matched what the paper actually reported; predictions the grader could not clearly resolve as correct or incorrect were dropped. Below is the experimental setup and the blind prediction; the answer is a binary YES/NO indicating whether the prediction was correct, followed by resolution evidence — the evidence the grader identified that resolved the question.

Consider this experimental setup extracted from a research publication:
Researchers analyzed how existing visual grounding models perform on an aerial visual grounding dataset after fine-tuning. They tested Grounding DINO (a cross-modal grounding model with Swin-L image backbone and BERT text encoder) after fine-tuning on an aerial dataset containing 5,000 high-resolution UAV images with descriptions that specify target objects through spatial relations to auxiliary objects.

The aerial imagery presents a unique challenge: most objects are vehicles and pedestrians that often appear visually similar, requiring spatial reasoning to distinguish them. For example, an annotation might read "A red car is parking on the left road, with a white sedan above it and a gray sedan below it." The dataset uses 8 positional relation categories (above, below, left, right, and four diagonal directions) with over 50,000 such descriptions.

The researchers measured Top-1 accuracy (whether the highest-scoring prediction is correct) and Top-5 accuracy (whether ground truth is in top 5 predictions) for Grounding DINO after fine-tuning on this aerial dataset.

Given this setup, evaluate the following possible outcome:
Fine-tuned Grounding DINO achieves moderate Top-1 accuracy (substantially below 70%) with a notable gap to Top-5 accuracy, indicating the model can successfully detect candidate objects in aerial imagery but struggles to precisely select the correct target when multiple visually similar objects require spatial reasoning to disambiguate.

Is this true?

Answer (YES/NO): NO